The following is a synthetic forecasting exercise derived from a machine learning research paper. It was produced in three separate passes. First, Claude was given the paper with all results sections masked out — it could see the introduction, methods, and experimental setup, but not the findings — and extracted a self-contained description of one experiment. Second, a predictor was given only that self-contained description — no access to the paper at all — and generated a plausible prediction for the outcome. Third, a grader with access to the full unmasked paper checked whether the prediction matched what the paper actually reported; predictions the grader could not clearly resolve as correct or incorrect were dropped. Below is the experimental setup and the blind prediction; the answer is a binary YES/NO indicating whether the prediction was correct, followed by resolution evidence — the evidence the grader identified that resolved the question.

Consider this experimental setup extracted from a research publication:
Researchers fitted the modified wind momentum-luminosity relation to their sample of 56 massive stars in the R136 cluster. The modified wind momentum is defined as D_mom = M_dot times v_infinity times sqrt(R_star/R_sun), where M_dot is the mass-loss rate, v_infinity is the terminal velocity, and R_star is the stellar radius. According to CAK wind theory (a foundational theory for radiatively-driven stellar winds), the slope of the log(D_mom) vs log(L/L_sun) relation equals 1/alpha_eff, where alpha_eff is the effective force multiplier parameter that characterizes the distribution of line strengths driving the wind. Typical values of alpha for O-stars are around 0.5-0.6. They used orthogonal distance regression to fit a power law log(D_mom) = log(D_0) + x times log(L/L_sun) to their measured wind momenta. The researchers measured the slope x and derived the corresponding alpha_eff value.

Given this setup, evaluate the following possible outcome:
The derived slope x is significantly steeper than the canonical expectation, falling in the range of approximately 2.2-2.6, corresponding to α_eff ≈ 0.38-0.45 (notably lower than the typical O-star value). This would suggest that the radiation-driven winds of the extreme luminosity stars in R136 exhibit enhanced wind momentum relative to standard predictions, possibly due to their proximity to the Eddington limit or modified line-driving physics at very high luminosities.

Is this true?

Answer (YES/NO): NO